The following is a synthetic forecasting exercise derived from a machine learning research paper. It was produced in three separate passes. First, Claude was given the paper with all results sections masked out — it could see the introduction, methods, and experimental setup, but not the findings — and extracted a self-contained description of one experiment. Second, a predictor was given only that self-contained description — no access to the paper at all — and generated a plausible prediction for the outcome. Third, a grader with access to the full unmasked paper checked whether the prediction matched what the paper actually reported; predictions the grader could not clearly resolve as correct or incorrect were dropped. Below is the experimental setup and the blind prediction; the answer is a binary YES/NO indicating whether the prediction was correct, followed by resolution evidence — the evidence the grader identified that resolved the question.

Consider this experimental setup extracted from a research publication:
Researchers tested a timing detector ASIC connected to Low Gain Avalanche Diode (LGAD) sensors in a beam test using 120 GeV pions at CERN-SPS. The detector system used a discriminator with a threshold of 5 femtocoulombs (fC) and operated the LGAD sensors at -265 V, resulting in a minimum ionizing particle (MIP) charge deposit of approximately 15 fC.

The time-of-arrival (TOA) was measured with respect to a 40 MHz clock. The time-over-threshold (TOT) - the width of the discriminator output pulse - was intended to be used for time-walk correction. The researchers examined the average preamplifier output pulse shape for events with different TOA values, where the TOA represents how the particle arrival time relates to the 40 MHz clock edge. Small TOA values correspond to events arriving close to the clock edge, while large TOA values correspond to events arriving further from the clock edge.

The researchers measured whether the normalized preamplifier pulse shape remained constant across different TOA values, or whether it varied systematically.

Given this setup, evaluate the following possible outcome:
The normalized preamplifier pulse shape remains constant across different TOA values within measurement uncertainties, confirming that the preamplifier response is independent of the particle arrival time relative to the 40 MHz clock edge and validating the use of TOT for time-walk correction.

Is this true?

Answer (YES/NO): NO